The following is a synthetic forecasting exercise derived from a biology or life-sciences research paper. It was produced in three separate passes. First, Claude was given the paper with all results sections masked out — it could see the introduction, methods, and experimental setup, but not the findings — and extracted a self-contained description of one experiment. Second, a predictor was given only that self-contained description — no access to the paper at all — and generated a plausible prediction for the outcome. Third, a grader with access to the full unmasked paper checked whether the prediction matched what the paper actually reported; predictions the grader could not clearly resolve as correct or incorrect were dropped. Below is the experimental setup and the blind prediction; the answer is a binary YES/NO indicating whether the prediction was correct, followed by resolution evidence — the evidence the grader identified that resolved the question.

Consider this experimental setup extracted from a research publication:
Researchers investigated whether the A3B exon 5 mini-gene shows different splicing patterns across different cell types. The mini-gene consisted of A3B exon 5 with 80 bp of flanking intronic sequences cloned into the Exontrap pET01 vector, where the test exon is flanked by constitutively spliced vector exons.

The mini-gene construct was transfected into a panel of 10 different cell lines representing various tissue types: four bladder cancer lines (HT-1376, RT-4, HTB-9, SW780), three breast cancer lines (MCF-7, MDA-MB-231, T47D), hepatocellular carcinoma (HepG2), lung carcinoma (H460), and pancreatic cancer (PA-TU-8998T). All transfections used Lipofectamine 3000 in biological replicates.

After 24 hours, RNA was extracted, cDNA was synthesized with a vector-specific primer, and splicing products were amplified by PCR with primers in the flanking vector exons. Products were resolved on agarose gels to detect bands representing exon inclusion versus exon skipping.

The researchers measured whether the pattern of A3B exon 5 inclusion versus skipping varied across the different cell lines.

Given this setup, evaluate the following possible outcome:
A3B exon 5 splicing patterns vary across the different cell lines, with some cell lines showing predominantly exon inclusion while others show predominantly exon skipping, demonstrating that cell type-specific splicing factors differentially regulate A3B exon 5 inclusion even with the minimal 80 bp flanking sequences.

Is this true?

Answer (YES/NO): YES